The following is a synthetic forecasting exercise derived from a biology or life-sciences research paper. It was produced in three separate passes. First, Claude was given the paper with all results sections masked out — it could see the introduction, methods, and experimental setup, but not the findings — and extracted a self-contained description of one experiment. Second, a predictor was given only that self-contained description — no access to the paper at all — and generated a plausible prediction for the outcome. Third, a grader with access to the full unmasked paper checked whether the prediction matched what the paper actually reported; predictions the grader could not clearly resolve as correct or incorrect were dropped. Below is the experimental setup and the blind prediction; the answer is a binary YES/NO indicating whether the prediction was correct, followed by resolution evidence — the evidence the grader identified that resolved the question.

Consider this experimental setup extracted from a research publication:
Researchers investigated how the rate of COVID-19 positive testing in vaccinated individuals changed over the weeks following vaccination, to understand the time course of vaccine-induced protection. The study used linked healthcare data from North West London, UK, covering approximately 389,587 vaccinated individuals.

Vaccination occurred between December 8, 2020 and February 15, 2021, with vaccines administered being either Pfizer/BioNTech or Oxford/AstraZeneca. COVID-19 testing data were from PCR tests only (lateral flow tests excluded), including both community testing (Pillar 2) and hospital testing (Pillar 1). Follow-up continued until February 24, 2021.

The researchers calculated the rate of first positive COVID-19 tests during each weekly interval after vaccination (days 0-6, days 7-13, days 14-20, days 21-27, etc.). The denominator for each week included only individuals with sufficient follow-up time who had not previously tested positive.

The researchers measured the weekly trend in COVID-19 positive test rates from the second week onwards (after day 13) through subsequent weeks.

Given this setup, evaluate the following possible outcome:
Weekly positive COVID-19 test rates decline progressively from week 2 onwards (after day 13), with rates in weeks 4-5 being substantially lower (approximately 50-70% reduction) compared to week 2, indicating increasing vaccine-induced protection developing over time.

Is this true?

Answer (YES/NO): YES